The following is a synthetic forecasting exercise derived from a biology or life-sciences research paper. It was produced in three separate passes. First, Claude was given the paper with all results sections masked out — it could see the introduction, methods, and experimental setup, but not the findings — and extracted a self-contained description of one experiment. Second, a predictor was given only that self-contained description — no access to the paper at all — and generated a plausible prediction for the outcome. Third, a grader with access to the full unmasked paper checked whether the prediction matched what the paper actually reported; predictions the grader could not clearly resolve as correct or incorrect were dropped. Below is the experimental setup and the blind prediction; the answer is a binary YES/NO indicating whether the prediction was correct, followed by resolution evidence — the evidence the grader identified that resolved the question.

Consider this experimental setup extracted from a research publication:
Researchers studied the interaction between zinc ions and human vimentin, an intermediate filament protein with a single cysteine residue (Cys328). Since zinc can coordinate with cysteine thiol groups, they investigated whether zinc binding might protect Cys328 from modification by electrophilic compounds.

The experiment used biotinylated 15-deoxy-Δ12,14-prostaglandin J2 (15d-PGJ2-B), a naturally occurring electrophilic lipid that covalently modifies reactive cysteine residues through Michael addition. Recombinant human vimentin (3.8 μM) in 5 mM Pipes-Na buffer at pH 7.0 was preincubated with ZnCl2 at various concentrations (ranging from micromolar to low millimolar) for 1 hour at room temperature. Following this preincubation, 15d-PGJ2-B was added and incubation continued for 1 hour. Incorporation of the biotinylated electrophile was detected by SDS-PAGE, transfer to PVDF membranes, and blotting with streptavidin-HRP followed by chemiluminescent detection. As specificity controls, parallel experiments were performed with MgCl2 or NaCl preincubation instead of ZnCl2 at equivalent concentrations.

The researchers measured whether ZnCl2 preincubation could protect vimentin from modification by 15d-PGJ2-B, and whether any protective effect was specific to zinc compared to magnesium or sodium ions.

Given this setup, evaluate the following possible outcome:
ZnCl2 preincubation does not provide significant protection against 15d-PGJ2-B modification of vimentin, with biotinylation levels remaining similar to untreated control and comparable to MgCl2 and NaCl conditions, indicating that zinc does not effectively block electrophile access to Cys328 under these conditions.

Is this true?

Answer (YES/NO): NO